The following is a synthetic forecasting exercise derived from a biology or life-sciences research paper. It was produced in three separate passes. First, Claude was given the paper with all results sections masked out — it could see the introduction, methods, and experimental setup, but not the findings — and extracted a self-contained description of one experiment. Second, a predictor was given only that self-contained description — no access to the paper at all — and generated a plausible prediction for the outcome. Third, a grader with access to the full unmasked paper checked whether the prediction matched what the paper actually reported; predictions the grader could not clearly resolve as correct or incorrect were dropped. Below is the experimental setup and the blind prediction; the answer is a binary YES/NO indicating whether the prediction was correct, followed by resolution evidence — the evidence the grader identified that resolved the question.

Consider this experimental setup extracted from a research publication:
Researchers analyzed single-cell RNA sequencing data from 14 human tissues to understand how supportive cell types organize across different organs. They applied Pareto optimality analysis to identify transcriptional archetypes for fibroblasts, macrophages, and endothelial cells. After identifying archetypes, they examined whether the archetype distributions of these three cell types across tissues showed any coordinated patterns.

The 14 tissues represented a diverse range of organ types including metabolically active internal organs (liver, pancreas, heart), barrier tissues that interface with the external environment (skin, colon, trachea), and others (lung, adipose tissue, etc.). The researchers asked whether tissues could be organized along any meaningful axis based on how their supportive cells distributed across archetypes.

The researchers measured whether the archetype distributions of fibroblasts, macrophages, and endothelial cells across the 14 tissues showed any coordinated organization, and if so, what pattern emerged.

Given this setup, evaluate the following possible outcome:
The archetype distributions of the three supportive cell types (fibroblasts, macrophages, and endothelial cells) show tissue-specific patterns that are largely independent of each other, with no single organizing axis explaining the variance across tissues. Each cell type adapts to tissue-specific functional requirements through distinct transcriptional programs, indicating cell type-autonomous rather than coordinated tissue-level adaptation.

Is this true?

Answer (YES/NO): NO